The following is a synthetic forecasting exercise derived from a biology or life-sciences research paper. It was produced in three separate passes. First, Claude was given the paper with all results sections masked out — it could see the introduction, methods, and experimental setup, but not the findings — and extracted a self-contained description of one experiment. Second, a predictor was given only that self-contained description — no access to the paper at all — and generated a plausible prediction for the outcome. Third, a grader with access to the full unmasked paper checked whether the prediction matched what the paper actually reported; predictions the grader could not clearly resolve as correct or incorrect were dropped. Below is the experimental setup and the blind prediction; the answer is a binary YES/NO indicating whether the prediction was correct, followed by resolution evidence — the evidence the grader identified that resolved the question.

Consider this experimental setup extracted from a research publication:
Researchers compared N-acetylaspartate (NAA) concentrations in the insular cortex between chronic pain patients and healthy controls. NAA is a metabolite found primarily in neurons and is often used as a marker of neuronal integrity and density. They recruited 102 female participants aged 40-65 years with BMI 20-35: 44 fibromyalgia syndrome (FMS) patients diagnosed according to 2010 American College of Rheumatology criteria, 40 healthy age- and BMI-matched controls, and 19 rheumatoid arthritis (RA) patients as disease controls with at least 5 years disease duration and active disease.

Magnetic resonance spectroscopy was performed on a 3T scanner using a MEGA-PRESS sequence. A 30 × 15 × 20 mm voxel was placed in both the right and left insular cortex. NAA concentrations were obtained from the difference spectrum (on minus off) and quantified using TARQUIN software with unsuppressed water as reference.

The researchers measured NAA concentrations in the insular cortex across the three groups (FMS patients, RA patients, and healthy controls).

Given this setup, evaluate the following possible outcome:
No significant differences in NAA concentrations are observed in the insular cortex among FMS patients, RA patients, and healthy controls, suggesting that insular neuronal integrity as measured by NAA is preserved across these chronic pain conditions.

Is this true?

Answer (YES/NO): NO